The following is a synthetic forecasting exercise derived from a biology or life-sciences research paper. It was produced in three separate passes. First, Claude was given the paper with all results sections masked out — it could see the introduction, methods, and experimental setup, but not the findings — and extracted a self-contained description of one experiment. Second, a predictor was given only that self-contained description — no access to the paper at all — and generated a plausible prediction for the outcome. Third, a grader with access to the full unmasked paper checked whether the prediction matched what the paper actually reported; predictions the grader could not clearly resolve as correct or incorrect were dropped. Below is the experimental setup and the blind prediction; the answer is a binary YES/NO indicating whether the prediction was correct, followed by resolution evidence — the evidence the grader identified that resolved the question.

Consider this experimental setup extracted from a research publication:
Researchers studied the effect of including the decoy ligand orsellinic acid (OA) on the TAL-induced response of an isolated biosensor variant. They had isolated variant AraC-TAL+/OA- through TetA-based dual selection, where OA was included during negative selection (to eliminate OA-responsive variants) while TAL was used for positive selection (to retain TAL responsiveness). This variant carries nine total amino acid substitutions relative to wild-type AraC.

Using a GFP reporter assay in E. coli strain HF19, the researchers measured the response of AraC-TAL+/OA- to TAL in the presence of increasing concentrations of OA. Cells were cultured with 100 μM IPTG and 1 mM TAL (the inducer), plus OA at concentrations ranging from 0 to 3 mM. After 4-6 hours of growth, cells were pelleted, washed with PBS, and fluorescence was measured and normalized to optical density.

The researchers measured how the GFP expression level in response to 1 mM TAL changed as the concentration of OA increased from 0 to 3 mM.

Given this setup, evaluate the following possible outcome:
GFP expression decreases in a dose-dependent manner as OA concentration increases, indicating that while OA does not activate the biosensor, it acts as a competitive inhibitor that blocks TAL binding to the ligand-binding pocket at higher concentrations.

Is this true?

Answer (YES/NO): YES